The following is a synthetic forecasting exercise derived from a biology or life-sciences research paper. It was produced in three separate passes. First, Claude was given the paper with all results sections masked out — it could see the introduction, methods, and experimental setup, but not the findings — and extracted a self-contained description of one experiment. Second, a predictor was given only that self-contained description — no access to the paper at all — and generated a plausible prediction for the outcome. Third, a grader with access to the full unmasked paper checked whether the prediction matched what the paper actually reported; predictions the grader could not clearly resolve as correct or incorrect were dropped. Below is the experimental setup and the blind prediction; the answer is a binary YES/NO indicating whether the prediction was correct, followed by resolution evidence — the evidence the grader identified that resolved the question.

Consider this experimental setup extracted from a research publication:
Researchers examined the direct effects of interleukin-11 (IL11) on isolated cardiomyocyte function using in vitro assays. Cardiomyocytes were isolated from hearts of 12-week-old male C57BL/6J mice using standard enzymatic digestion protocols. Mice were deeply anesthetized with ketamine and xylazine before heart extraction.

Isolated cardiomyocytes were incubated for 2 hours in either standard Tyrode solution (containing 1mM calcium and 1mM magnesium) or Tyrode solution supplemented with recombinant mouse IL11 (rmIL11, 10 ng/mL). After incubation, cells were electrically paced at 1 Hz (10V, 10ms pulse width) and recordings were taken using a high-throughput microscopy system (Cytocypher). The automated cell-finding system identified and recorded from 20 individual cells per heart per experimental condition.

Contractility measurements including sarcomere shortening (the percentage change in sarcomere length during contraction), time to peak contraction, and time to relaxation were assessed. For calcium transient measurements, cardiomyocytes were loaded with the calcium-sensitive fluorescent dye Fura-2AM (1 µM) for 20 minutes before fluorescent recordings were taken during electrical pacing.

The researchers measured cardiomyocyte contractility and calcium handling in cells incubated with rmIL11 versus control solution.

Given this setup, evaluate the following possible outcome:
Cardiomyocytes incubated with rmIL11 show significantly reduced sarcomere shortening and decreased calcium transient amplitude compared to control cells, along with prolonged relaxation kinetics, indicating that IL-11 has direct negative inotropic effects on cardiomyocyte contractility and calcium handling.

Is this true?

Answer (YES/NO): NO